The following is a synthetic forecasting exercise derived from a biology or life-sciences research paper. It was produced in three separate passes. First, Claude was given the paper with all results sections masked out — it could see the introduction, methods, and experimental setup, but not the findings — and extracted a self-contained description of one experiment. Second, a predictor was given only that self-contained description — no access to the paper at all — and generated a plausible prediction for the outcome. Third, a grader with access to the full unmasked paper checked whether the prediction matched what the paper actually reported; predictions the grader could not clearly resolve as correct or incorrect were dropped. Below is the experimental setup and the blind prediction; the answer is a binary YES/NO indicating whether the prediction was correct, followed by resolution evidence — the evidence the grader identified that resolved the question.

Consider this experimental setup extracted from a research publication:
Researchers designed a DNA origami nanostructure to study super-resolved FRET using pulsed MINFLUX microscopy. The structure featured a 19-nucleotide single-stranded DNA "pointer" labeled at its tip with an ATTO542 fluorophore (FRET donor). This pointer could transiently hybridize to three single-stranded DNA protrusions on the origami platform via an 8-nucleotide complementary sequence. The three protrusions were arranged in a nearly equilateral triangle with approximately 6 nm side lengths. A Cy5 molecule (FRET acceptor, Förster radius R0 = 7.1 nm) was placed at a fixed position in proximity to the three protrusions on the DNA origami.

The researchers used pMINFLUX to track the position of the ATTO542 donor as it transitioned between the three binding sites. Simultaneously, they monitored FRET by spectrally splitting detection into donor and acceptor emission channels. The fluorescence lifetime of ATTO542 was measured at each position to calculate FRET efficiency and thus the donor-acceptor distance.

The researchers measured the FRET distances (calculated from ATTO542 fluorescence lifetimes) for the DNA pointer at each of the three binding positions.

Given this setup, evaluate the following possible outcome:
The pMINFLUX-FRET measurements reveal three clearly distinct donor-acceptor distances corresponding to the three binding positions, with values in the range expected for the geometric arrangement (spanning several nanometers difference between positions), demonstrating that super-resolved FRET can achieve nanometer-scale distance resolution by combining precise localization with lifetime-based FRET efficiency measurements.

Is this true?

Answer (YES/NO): YES